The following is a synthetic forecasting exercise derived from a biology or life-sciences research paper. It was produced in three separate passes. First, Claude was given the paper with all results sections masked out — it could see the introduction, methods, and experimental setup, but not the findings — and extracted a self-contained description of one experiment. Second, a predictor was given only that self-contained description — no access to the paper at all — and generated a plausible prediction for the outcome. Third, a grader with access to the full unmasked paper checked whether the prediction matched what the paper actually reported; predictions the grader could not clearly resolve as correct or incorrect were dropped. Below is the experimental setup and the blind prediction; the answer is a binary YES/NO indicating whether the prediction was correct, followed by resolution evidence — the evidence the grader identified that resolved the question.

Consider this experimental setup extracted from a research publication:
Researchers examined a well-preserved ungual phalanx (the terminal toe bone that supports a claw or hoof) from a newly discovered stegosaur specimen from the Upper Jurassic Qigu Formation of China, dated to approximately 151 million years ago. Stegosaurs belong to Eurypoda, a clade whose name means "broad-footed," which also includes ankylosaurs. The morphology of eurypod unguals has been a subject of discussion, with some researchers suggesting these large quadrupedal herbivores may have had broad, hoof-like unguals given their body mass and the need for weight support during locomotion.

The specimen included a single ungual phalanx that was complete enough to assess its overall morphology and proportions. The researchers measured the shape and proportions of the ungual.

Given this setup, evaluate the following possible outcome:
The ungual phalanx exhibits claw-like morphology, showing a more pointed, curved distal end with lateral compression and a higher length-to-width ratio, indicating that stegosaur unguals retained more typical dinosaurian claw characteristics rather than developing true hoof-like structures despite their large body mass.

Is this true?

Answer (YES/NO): NO